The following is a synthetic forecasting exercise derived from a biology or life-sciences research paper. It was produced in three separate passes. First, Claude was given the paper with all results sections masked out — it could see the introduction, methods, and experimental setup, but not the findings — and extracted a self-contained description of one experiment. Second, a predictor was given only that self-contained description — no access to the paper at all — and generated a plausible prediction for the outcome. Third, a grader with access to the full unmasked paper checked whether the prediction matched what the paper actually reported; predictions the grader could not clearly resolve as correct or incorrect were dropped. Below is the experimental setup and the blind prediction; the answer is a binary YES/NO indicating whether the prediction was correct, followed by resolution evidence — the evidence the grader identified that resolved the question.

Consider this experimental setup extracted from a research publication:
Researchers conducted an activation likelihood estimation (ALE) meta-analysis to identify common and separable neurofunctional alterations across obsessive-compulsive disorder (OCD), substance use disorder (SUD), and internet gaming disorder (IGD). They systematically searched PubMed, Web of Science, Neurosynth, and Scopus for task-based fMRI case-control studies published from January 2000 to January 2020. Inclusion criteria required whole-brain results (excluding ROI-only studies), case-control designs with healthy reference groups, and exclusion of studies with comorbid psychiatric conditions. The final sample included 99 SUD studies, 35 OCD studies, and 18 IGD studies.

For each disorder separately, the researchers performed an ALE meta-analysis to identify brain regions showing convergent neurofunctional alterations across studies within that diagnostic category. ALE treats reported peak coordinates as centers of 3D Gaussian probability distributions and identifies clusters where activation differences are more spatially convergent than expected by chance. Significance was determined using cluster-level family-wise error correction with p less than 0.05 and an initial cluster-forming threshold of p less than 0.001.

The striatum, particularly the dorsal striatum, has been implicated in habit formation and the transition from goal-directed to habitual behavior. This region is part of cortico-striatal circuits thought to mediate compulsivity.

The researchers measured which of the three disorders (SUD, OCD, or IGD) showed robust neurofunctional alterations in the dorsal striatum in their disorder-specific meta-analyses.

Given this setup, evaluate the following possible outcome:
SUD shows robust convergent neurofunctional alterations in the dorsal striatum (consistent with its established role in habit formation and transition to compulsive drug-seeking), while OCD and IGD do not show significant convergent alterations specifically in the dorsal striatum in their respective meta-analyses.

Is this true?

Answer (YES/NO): YES